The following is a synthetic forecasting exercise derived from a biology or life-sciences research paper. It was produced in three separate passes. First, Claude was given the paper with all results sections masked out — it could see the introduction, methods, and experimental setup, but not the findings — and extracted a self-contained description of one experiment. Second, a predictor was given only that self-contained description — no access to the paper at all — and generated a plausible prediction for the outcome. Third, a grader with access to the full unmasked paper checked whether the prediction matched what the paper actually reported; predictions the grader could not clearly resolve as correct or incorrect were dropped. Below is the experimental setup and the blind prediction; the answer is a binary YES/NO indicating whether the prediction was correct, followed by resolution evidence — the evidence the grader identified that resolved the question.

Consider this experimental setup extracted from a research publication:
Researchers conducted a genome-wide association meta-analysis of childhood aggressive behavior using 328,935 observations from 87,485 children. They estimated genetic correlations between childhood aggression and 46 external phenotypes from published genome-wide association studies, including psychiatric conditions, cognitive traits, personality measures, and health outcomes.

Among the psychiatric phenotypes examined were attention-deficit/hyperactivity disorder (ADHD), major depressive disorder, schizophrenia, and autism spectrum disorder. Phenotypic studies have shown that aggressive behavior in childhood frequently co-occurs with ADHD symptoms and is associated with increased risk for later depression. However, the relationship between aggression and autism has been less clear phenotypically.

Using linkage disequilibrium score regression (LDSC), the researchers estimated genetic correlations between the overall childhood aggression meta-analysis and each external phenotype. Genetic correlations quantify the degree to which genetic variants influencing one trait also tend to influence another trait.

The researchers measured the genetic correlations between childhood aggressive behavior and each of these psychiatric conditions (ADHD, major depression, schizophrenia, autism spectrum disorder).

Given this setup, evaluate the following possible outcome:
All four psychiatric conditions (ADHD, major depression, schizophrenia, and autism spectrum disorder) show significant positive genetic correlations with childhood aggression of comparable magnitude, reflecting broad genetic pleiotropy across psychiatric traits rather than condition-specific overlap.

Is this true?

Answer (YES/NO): NO